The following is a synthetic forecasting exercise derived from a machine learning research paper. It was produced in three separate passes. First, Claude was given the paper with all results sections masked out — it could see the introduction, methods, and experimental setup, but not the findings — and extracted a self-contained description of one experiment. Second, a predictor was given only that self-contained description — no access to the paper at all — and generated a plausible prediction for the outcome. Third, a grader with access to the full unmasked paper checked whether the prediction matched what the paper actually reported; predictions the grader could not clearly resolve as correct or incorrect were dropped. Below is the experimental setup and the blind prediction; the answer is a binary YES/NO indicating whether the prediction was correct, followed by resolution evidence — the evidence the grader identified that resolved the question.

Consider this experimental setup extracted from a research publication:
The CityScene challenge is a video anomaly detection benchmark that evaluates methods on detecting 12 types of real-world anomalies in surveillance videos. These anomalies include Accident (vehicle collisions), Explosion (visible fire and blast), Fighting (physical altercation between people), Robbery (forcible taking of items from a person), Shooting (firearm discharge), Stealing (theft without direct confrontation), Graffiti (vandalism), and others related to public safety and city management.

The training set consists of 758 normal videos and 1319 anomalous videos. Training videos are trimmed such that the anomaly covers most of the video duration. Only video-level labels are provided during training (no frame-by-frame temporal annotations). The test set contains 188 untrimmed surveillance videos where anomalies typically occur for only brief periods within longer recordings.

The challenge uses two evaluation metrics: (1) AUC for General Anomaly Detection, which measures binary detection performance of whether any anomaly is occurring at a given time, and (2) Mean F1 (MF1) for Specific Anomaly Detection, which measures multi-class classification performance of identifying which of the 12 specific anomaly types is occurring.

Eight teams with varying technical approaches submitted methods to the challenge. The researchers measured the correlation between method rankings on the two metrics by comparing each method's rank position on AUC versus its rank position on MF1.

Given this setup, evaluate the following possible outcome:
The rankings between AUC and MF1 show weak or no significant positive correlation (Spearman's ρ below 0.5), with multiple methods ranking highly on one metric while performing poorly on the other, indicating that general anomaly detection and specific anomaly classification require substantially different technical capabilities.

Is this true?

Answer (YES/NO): YES